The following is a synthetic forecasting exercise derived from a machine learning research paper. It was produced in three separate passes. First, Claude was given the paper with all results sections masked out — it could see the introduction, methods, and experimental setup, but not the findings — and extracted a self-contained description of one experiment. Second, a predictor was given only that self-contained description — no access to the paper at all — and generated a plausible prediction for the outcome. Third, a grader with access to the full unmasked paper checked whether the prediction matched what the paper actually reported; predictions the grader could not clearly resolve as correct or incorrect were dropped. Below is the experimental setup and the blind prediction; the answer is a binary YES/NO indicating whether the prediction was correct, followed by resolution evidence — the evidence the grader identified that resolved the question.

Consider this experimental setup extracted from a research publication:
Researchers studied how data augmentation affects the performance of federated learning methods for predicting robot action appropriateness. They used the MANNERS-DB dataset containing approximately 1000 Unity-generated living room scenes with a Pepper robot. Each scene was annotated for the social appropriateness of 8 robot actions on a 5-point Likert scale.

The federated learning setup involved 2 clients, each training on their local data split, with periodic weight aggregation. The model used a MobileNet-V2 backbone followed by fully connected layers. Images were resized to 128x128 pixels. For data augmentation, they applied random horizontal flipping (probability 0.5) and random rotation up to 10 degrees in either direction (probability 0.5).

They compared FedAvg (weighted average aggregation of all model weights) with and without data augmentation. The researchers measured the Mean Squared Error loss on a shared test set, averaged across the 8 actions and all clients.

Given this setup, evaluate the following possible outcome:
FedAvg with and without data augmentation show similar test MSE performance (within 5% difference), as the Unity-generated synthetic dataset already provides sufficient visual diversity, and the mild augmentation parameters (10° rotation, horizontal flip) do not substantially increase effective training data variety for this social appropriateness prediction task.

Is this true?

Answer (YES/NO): NO